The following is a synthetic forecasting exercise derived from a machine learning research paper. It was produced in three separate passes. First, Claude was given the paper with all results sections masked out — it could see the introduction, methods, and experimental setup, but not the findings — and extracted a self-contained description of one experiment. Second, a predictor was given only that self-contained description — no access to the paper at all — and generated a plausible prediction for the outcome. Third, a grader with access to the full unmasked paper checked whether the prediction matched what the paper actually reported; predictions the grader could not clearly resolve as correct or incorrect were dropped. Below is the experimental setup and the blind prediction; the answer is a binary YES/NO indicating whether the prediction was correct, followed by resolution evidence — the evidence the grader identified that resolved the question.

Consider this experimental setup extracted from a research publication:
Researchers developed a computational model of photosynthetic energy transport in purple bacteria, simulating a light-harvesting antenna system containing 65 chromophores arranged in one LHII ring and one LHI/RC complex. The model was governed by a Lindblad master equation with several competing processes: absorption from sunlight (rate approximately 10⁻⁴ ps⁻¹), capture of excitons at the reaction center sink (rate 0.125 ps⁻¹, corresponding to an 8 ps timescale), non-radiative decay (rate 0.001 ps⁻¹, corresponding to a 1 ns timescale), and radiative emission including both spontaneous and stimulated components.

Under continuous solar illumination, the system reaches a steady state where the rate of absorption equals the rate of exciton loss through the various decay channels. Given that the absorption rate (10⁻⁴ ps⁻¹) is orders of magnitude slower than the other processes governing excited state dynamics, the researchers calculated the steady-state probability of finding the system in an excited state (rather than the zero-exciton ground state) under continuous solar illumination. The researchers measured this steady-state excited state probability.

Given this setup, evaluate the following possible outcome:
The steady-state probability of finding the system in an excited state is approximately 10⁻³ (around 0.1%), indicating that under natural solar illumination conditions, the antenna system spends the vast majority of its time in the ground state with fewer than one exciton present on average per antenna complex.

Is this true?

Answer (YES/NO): NO